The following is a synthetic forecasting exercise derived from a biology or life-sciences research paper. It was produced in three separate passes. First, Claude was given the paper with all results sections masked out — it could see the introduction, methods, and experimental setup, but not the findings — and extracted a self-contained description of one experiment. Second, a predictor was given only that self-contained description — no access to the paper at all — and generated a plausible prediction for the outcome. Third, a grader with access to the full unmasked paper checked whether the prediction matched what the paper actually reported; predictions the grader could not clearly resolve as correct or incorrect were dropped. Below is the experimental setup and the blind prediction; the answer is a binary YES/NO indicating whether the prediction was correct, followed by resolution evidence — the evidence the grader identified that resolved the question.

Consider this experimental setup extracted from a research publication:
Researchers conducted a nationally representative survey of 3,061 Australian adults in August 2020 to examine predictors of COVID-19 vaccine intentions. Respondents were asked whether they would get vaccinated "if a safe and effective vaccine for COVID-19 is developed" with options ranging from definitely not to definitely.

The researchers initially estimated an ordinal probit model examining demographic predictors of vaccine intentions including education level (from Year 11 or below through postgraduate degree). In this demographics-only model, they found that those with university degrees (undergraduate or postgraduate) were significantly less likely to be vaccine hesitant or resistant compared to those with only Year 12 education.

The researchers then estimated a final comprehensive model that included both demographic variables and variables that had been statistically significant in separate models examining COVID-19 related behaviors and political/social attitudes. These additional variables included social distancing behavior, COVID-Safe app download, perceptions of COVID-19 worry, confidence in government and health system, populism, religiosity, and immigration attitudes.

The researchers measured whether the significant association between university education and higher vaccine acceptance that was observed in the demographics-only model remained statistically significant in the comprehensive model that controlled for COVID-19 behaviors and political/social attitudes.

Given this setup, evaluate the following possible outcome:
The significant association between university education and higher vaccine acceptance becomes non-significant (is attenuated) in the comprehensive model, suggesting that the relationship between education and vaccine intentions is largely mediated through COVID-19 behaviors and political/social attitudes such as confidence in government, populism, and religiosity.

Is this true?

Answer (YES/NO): YES